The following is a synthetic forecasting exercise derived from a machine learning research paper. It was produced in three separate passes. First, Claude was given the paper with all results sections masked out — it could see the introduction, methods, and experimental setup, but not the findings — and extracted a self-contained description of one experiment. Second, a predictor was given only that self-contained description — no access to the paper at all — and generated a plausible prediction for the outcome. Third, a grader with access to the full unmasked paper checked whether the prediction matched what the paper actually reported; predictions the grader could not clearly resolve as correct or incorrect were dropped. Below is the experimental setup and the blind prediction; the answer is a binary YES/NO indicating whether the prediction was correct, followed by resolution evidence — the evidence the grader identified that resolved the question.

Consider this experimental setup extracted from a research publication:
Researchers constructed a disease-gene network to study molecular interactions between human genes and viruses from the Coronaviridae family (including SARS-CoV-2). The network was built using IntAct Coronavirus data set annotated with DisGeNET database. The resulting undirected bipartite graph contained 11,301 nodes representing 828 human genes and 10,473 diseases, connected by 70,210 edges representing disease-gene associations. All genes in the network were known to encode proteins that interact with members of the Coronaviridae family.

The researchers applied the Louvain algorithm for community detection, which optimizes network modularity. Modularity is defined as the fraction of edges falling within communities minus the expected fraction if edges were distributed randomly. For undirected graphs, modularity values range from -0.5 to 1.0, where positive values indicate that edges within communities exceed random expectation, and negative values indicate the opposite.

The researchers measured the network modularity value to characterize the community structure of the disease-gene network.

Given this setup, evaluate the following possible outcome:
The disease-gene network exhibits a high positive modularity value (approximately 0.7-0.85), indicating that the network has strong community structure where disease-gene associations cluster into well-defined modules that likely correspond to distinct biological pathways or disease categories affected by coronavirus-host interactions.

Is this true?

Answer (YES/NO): NO